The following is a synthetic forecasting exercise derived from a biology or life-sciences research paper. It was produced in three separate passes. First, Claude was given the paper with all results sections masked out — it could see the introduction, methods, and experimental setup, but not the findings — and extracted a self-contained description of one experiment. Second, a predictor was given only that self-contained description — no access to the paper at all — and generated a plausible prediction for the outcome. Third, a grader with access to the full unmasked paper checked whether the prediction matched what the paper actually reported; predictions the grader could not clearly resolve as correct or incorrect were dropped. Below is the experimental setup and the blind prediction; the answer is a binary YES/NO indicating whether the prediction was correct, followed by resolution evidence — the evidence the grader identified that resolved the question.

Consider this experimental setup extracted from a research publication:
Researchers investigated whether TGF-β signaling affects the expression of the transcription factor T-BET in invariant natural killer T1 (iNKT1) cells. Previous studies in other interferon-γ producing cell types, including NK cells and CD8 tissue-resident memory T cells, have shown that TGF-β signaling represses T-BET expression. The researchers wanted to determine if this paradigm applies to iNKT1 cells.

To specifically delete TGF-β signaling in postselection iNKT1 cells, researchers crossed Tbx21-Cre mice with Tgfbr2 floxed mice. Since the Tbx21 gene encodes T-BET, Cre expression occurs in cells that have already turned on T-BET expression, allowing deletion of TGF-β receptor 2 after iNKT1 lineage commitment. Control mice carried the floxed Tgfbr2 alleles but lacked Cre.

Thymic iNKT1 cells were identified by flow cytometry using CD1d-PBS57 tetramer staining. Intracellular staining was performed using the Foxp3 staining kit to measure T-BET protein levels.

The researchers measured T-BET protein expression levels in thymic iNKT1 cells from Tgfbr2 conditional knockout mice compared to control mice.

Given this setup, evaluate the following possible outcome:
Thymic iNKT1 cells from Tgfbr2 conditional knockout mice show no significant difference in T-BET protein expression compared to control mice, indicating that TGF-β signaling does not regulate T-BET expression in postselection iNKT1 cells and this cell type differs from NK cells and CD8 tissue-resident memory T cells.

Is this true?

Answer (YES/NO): YES